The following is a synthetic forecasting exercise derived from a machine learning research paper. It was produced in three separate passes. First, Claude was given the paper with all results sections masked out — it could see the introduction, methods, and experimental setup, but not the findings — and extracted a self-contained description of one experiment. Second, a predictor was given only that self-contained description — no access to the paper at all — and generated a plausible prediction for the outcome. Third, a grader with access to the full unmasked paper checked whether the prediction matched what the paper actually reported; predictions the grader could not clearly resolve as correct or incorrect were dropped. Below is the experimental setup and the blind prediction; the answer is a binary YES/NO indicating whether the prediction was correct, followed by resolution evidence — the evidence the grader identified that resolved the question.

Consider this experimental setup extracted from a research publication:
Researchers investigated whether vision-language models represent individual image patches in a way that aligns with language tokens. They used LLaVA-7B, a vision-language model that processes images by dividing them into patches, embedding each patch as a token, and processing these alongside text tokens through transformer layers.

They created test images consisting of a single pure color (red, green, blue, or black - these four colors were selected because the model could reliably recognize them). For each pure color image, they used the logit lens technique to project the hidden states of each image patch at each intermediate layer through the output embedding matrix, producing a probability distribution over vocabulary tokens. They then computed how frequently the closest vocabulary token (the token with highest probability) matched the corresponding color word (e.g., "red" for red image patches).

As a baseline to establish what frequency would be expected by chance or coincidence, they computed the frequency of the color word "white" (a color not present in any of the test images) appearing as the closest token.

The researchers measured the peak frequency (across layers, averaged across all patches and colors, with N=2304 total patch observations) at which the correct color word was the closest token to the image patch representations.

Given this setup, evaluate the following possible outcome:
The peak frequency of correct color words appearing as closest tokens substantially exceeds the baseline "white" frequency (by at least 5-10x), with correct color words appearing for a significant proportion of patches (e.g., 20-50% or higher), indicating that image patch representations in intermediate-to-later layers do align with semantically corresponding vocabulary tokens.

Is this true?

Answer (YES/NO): YES